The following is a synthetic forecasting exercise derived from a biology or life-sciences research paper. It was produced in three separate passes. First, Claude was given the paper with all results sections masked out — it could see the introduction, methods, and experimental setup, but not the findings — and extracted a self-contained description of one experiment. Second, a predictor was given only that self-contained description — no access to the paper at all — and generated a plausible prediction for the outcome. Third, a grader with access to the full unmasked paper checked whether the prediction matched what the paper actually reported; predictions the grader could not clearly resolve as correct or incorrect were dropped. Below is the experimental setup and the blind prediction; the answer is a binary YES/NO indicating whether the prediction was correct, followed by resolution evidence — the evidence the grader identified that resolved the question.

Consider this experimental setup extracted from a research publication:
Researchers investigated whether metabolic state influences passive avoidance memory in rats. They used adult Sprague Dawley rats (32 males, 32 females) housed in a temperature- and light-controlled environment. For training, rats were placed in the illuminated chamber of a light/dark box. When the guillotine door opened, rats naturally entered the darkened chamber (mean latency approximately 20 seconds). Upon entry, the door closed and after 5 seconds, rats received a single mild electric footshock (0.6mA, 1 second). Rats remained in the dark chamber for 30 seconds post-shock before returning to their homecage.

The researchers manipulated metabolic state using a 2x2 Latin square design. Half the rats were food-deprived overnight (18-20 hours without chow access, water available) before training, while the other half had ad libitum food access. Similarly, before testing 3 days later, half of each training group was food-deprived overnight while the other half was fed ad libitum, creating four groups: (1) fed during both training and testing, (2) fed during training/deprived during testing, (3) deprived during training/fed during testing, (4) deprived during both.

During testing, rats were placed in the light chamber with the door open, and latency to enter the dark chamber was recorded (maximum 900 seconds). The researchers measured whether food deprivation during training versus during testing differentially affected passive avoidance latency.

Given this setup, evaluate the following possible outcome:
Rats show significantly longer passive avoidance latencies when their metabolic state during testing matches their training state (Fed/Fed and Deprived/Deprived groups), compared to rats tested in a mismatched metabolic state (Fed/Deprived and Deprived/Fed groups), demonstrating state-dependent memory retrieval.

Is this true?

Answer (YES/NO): NO